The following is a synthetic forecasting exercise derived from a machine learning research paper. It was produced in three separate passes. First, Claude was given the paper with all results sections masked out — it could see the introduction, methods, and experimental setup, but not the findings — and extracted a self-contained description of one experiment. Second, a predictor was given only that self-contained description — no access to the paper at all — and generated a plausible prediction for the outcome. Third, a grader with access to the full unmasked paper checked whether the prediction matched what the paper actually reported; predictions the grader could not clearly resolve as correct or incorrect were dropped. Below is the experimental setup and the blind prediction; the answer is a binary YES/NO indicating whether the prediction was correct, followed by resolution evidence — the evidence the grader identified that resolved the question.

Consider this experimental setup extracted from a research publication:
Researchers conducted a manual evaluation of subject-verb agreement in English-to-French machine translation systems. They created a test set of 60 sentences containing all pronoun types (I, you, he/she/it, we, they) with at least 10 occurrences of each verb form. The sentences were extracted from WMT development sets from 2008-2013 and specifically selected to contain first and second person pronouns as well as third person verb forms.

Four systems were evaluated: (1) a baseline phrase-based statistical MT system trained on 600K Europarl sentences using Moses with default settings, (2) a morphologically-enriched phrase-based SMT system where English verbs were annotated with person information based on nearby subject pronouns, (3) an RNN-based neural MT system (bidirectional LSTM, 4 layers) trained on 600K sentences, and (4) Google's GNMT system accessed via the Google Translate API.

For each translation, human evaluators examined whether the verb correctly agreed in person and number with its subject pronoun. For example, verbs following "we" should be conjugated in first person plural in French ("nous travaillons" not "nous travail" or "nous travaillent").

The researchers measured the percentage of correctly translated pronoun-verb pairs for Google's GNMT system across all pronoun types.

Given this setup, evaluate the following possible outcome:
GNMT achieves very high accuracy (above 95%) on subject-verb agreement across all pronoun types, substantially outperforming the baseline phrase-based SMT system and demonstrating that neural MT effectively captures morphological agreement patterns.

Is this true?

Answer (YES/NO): YES